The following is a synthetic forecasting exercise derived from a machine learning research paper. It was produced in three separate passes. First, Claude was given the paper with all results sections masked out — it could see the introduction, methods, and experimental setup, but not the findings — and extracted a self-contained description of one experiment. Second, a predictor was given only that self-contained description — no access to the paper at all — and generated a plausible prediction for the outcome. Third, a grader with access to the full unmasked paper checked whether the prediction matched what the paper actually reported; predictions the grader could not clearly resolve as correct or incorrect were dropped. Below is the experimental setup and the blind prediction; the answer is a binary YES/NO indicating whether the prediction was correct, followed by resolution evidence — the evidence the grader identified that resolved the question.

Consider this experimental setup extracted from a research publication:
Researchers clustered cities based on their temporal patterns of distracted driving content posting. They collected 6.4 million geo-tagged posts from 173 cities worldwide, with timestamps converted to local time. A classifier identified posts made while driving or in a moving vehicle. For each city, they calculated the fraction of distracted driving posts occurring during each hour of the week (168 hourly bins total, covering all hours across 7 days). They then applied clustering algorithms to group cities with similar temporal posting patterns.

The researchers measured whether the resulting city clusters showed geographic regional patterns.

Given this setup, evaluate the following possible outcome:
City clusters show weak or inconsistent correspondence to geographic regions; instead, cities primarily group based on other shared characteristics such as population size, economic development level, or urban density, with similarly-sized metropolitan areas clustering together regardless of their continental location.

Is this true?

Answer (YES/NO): NO